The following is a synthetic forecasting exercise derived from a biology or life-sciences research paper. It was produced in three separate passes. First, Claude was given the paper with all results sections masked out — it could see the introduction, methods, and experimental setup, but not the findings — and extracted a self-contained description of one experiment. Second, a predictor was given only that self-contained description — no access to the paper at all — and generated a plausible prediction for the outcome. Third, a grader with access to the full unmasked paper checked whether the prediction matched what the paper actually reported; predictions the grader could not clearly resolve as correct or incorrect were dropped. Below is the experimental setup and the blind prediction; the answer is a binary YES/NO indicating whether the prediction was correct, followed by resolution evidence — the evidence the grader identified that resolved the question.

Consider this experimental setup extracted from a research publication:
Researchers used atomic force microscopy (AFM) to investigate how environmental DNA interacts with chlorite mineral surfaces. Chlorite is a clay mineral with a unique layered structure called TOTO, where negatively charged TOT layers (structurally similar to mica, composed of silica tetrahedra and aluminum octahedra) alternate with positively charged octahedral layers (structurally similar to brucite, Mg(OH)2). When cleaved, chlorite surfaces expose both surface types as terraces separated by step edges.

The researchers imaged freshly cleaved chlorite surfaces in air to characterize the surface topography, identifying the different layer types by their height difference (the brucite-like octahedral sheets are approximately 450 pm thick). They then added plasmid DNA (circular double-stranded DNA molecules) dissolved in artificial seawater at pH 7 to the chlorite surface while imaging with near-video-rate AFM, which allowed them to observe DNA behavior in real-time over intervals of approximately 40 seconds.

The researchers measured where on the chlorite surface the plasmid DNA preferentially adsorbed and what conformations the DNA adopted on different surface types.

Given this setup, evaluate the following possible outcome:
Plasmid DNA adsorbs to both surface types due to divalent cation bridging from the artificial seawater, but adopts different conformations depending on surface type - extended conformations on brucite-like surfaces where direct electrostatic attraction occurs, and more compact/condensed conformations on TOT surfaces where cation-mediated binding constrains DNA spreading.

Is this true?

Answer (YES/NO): NO